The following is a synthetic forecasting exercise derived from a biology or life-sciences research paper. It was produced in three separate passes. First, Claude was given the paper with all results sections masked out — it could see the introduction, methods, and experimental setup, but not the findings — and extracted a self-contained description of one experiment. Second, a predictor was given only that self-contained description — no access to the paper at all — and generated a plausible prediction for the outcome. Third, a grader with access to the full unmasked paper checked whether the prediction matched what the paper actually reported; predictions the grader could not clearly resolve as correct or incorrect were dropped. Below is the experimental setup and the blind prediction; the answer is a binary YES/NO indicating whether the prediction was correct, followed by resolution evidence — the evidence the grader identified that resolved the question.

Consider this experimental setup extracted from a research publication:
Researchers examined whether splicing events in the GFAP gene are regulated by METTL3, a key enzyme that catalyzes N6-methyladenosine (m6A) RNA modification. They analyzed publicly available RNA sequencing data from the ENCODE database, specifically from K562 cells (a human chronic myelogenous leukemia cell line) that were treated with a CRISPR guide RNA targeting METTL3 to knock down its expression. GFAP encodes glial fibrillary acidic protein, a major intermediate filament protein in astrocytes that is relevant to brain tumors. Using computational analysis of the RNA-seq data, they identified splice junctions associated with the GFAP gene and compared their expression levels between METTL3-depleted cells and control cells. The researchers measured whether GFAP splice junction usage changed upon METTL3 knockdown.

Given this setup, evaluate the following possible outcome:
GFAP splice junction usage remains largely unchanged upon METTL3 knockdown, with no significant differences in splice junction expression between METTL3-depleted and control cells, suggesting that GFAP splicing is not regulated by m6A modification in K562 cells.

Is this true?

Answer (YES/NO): NO